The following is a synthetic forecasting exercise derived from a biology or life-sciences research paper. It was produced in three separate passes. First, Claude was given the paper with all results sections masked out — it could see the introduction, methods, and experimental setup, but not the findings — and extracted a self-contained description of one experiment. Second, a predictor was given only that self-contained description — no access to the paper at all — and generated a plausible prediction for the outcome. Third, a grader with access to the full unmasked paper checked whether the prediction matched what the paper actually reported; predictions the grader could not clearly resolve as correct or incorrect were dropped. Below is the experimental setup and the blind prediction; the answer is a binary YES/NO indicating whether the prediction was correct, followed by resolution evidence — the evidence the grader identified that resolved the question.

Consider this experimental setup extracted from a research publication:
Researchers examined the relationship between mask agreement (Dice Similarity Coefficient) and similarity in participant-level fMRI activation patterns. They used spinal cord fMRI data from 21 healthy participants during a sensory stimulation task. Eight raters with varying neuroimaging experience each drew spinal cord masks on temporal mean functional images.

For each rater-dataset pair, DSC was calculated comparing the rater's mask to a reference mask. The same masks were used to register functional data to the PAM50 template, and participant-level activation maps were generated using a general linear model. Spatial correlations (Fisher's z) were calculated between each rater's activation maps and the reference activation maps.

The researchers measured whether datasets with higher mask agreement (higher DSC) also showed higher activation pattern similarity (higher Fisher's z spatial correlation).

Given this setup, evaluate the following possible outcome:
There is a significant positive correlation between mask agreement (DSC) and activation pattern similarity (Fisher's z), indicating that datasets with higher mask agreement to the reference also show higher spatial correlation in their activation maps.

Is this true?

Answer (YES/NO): YES